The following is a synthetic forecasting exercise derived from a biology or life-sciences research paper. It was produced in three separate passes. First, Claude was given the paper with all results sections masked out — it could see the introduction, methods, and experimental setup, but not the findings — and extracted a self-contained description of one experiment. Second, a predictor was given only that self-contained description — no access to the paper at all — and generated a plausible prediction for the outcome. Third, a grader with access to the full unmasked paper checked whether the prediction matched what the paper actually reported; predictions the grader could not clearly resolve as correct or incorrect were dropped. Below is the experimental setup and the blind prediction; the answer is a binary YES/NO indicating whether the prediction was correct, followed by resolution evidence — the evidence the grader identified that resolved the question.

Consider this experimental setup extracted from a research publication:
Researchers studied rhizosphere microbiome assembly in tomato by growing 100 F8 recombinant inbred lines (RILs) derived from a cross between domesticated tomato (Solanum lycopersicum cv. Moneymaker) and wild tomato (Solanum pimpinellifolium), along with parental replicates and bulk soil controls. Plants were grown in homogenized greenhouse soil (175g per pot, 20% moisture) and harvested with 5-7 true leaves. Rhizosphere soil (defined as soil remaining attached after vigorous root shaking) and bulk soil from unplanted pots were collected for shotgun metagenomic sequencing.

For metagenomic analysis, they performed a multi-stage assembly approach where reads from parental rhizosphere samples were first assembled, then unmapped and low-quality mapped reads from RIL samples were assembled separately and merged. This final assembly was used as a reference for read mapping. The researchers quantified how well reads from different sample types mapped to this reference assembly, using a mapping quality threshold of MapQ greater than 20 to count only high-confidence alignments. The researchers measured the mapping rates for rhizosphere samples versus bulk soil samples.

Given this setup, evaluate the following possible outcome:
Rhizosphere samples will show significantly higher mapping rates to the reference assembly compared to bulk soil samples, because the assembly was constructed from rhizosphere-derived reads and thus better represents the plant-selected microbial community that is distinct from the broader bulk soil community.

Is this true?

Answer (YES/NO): YES